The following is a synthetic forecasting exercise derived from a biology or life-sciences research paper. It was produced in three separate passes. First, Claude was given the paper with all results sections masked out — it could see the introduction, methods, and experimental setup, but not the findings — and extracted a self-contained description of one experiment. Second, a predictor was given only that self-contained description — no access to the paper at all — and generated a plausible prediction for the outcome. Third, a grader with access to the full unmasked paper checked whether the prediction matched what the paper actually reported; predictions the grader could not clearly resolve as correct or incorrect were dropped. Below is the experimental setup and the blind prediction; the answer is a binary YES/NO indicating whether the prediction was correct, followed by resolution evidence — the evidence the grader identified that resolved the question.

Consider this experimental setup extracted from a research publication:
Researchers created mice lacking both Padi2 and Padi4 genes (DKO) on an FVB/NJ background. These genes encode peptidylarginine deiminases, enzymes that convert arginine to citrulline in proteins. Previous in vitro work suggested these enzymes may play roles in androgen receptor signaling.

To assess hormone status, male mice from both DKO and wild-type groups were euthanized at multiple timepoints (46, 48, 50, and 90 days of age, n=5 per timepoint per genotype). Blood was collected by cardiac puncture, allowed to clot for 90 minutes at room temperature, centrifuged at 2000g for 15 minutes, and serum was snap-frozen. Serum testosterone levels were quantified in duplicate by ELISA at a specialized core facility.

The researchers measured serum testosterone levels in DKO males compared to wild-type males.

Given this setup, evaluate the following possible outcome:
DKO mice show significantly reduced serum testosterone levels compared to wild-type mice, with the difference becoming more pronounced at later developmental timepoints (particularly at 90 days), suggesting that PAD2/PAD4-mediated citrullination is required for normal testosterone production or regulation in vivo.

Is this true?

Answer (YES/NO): NO